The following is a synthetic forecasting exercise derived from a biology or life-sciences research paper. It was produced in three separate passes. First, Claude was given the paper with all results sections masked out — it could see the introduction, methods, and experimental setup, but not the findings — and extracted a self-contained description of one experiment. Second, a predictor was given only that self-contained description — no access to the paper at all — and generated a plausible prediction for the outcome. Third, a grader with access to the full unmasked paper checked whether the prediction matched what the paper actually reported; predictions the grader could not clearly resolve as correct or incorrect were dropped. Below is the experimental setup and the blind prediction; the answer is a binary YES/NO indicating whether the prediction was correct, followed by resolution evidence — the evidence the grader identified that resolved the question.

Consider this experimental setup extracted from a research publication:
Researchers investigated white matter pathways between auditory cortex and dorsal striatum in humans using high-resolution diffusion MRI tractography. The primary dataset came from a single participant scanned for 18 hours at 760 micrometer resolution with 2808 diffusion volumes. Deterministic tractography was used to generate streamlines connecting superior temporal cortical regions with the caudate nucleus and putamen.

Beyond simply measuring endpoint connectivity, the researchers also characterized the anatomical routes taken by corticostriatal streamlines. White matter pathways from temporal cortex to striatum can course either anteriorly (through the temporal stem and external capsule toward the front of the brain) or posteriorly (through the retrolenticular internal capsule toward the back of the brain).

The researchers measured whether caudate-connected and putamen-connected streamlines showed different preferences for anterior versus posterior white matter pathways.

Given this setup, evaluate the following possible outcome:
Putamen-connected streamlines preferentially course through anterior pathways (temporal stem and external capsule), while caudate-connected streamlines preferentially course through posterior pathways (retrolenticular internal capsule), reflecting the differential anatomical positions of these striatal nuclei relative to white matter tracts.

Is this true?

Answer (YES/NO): NO